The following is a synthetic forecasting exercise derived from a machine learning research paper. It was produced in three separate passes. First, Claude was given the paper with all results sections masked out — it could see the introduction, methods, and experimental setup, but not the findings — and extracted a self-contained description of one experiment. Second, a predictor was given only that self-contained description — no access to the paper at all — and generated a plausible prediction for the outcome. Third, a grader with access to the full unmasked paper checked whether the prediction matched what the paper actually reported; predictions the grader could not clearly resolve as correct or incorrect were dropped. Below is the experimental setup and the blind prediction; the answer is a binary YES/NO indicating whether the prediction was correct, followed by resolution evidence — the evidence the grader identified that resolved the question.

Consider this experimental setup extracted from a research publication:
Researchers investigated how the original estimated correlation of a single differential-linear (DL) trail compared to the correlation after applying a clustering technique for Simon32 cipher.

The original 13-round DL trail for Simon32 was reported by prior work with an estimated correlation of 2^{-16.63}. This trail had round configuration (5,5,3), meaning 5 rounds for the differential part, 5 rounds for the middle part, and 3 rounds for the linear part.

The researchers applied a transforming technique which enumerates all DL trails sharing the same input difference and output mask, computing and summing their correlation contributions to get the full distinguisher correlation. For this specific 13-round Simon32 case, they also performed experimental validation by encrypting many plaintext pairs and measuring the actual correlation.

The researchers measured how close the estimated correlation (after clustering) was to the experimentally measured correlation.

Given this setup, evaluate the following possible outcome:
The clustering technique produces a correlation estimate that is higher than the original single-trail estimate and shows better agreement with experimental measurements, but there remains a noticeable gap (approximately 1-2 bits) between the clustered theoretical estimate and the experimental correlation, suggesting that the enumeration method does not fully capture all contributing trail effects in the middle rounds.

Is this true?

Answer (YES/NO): NO